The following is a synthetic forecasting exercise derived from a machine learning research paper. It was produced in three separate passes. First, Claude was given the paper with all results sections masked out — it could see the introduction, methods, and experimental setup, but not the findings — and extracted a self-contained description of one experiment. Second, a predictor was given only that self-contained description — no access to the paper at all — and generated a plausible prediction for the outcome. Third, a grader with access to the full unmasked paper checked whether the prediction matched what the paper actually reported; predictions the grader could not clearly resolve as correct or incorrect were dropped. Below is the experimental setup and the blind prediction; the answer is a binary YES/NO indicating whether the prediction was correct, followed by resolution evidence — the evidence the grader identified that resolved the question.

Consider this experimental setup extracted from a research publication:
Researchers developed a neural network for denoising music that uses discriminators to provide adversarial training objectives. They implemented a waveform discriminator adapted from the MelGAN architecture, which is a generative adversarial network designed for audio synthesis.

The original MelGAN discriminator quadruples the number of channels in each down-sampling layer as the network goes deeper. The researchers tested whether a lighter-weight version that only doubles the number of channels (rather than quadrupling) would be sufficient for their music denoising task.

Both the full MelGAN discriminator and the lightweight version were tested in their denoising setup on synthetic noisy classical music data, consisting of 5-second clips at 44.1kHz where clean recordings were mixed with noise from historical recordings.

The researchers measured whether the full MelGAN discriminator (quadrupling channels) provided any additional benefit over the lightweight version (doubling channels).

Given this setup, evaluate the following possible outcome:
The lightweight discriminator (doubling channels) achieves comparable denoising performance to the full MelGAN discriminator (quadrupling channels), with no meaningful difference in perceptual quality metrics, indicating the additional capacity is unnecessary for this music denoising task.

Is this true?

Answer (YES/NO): YES